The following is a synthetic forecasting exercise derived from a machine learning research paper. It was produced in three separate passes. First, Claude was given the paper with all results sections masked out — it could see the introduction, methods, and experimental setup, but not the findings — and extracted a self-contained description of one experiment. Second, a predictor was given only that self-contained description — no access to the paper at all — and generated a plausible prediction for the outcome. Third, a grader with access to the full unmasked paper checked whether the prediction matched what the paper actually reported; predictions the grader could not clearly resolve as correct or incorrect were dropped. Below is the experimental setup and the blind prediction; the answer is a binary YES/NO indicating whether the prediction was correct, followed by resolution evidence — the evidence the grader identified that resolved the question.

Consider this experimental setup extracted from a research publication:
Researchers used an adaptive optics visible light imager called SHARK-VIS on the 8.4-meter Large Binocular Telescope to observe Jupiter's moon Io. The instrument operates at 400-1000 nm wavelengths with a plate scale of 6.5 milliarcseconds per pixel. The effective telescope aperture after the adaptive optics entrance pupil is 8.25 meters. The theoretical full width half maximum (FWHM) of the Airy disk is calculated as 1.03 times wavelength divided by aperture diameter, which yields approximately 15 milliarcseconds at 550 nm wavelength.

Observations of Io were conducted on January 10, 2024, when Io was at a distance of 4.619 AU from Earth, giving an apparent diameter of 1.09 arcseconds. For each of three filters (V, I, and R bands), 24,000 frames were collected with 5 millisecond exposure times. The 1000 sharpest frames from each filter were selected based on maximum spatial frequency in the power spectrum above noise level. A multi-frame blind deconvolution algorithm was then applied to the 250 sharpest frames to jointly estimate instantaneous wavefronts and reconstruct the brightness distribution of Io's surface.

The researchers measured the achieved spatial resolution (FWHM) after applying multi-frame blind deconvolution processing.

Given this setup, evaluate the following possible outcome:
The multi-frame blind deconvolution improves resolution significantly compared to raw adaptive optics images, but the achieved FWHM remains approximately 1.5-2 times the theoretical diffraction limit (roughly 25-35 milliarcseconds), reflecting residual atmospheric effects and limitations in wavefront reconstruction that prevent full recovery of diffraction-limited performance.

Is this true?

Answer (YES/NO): NO